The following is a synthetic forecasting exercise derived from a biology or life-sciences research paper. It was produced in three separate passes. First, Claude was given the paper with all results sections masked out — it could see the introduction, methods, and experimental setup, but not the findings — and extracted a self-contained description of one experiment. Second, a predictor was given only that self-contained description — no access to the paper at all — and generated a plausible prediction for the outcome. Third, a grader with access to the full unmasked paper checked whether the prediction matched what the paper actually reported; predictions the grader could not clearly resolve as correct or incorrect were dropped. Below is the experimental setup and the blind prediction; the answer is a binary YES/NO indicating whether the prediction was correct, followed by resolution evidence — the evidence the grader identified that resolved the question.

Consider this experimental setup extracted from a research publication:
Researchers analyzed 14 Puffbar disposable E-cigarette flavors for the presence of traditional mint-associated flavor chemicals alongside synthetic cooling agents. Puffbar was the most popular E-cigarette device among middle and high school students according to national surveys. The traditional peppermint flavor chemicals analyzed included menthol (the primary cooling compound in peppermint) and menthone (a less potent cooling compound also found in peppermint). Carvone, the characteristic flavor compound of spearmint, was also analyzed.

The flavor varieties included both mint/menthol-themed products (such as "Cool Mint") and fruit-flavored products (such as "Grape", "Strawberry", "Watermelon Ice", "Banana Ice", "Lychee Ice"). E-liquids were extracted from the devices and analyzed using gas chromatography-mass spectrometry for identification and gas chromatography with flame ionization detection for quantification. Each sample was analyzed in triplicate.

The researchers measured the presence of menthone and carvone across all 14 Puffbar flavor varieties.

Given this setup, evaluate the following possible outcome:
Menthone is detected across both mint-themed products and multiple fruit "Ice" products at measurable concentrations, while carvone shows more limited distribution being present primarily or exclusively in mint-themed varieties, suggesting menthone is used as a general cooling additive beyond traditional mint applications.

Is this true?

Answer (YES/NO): NO